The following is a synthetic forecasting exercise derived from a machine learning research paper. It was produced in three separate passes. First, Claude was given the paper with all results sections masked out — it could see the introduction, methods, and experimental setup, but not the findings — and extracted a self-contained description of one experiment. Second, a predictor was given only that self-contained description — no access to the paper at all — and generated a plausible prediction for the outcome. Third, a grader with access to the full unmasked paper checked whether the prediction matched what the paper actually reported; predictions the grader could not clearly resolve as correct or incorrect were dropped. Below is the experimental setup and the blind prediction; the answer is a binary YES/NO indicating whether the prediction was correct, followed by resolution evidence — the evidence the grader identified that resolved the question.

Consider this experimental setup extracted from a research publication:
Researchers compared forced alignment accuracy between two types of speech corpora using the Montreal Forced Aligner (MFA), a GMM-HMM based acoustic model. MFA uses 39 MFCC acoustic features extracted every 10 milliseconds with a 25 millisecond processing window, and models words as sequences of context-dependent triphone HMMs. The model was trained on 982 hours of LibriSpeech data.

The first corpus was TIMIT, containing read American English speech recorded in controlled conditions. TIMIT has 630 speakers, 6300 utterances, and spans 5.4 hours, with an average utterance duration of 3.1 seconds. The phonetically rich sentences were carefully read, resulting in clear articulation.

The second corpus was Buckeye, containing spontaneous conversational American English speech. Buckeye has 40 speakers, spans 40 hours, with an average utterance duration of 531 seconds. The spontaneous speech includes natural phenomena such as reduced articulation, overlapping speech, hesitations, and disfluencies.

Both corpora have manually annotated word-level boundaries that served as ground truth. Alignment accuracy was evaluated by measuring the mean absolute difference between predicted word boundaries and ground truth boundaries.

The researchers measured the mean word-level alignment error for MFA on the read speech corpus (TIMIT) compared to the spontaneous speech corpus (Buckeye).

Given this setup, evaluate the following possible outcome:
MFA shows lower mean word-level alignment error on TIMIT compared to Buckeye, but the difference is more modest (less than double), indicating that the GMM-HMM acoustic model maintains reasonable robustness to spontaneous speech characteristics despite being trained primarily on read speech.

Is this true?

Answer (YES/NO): NO